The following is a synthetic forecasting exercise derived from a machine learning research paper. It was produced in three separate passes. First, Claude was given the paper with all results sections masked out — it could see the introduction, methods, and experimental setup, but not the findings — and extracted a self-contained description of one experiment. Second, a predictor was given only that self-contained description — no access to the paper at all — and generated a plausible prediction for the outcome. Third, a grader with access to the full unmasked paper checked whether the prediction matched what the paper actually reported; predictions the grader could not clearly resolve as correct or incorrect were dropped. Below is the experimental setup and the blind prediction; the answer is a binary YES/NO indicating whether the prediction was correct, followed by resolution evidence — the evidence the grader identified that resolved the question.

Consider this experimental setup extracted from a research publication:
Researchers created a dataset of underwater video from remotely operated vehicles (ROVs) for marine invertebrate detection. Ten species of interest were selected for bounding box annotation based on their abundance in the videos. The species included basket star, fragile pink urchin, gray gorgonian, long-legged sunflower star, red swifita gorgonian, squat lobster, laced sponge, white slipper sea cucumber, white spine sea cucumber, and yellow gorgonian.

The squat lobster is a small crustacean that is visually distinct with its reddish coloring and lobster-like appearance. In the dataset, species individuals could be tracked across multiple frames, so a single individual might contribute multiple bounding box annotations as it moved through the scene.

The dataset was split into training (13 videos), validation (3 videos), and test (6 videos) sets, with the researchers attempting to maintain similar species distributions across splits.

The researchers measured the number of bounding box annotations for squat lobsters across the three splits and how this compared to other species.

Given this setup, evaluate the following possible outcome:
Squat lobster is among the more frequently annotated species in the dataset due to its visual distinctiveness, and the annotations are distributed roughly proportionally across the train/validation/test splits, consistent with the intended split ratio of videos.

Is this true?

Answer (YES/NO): YES